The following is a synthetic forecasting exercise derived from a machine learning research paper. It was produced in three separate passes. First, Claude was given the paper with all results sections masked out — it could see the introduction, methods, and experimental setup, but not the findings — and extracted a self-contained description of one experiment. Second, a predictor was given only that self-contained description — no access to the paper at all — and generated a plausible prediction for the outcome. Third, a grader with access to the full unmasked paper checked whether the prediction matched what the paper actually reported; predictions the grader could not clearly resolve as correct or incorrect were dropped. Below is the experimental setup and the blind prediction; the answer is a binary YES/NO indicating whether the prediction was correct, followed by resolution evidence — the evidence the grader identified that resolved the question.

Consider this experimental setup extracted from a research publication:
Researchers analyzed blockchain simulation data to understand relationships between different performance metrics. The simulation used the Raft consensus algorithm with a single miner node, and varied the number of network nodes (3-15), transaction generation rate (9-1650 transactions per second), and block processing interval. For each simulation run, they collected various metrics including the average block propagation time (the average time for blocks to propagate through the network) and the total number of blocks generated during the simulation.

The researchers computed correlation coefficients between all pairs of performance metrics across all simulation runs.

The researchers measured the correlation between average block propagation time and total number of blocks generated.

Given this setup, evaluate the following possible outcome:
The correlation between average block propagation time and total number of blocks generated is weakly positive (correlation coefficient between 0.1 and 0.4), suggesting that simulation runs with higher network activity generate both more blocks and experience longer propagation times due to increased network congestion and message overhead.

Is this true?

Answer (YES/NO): NO